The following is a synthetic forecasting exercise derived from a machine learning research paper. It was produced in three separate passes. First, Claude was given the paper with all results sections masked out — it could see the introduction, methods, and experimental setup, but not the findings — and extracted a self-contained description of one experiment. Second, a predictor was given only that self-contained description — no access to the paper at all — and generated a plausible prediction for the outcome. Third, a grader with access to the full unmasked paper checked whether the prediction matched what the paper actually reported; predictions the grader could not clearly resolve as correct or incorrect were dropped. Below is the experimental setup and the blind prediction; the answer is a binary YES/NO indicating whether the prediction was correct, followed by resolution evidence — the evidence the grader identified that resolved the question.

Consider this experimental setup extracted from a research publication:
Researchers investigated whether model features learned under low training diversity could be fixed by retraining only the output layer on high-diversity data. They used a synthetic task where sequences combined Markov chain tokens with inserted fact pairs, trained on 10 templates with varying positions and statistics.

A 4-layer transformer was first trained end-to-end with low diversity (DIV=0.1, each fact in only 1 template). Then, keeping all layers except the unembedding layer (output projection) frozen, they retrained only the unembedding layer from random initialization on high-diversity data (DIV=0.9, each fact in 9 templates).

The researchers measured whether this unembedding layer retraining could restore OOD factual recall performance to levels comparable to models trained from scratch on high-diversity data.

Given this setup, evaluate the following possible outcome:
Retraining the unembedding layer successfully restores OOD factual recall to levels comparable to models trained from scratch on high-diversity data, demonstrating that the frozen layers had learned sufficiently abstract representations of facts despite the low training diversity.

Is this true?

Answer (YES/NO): NO